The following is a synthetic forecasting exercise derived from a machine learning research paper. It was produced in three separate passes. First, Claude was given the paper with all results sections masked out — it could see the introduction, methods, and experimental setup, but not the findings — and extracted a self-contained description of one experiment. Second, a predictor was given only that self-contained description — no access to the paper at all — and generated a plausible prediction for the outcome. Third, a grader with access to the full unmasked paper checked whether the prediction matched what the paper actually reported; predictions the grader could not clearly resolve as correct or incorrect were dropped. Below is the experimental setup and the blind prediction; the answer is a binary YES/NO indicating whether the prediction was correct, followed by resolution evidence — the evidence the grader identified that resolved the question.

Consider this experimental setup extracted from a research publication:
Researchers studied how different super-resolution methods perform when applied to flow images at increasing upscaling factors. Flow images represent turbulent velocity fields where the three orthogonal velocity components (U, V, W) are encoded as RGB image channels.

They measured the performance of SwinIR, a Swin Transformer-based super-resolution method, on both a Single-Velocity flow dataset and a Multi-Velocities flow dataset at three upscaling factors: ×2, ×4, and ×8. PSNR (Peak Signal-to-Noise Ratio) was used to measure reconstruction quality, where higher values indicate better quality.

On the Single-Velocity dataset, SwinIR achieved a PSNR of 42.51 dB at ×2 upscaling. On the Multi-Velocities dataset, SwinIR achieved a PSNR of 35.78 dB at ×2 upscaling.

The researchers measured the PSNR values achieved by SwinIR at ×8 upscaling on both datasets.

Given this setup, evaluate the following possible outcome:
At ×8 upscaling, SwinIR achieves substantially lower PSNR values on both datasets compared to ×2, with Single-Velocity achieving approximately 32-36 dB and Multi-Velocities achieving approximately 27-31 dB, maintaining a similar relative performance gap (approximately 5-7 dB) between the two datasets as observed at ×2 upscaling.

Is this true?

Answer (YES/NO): NO